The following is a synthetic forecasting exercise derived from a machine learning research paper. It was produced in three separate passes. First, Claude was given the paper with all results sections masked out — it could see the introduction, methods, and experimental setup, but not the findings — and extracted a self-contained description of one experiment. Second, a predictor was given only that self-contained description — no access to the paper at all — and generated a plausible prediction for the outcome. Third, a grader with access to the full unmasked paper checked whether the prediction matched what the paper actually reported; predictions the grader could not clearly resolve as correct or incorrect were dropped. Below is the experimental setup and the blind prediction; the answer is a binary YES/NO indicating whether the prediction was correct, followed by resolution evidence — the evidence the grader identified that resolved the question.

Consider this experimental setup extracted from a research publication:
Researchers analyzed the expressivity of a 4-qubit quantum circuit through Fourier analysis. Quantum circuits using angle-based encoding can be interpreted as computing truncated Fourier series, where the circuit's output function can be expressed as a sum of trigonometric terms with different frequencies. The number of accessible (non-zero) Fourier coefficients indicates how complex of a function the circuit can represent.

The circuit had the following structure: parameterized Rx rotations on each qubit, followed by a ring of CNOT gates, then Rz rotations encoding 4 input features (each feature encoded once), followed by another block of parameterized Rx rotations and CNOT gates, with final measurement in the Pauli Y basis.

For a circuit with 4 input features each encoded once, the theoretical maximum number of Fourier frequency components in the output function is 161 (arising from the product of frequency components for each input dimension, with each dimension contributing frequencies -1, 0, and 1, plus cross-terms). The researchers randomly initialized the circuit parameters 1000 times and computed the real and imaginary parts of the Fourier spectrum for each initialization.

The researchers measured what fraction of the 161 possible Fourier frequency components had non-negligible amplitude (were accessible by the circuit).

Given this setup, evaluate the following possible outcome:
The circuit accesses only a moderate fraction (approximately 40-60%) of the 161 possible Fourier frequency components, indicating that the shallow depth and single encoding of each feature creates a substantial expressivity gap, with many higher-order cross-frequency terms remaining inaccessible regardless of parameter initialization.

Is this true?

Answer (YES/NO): NO